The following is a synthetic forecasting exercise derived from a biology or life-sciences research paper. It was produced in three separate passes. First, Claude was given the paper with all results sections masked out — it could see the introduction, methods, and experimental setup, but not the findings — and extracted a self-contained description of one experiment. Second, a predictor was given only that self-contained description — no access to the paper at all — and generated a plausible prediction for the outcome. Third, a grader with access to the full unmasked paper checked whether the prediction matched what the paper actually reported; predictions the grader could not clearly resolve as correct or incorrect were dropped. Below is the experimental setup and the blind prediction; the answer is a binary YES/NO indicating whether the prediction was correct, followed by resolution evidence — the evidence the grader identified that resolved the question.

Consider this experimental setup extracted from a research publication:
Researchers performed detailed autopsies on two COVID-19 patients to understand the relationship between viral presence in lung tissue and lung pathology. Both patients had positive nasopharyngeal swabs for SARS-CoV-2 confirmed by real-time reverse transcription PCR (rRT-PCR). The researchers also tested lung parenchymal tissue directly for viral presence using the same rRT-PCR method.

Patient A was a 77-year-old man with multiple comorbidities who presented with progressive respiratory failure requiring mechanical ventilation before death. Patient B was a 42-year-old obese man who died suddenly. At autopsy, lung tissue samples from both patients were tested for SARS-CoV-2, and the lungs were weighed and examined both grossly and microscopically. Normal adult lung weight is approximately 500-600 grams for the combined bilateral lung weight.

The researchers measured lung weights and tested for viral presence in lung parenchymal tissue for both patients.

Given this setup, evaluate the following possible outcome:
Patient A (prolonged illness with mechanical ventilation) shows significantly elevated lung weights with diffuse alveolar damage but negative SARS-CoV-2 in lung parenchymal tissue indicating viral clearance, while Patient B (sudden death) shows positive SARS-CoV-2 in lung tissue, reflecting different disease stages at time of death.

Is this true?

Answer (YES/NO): NO